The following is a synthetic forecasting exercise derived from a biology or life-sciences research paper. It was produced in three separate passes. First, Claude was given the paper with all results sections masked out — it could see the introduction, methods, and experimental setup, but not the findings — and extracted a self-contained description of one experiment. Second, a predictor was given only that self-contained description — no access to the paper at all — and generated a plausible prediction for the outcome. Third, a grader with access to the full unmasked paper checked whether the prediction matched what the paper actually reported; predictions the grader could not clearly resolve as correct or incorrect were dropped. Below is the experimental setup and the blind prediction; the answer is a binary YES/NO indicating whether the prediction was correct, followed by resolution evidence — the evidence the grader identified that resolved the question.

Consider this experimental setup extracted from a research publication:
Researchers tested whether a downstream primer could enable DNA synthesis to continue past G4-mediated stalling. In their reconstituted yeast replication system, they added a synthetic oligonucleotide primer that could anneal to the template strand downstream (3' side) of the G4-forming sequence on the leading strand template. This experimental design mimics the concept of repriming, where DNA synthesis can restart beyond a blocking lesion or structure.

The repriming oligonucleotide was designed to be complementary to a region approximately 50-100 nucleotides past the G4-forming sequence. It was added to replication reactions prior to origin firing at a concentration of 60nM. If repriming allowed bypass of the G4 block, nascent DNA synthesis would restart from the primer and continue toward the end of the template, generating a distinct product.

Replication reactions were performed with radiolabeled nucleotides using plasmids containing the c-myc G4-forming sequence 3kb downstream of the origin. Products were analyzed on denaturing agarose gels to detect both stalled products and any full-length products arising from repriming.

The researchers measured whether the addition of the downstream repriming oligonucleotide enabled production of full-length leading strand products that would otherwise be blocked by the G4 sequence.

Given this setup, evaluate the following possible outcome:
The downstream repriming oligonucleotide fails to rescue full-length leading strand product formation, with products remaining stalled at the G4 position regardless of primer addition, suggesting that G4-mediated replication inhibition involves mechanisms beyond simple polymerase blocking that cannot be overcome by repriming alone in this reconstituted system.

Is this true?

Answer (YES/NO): NO